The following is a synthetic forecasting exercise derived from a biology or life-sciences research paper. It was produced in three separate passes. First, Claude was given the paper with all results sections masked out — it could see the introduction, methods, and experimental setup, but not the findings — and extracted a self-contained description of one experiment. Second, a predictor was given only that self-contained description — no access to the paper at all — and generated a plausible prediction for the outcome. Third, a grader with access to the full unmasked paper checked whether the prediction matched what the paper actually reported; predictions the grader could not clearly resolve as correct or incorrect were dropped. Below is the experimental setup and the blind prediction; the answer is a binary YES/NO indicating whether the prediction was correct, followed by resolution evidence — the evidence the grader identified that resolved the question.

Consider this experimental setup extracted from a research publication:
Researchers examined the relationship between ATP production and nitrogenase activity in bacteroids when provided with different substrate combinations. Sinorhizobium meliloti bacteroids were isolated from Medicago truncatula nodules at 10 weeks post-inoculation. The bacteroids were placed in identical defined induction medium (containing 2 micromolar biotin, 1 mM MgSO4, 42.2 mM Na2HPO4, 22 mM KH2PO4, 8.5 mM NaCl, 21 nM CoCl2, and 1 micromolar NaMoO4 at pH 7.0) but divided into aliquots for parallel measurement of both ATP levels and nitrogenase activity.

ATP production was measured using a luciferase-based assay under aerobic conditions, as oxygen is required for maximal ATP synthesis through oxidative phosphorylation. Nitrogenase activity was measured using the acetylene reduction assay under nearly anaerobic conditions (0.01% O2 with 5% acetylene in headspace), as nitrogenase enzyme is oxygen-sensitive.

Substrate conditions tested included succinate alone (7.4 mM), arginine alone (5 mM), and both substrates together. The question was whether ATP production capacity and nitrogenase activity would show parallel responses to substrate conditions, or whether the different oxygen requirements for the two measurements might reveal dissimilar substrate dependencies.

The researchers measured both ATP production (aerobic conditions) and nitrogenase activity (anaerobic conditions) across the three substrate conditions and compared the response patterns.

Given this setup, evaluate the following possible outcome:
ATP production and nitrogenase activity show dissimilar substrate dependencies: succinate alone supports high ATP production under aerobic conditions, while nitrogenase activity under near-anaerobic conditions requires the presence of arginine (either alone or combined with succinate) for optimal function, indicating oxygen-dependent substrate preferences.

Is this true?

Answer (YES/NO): NO